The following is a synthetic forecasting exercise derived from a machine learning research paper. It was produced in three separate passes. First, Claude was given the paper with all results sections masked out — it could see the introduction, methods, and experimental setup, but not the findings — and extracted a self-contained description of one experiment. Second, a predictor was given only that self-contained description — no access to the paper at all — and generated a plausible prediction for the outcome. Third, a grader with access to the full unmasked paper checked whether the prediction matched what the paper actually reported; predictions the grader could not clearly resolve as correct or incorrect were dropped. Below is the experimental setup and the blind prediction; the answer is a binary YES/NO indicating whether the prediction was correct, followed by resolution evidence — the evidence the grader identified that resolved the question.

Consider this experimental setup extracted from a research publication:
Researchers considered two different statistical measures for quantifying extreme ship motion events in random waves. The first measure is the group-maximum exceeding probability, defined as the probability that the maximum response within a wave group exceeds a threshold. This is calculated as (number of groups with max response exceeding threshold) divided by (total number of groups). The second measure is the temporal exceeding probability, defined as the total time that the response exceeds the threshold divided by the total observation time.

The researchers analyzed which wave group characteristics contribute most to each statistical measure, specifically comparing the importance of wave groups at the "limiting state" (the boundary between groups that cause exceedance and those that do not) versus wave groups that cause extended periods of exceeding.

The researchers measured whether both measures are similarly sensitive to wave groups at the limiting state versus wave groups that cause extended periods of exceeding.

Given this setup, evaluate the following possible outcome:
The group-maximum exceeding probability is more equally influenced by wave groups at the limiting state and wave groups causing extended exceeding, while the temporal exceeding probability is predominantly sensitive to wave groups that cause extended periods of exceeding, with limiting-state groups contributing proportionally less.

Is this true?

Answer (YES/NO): YES